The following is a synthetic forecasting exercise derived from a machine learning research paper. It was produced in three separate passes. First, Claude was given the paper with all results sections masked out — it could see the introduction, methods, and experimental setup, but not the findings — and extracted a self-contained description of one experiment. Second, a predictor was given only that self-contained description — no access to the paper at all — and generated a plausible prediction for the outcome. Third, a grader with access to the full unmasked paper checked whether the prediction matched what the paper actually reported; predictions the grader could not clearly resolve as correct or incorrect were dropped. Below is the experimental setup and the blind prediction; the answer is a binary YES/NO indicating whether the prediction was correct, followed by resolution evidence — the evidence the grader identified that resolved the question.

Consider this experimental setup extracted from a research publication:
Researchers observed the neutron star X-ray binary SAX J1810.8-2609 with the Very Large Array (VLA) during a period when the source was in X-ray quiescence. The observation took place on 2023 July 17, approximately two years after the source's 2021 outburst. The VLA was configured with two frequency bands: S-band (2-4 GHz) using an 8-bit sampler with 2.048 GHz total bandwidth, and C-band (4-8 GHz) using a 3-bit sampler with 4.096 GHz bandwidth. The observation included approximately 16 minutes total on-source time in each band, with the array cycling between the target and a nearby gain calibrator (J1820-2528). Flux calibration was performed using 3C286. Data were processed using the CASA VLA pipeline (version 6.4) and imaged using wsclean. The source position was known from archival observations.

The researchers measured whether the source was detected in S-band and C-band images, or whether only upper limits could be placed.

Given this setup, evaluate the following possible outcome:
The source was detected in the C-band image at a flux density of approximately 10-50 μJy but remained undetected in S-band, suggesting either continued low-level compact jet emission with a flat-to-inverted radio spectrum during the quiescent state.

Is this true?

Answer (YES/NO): NO